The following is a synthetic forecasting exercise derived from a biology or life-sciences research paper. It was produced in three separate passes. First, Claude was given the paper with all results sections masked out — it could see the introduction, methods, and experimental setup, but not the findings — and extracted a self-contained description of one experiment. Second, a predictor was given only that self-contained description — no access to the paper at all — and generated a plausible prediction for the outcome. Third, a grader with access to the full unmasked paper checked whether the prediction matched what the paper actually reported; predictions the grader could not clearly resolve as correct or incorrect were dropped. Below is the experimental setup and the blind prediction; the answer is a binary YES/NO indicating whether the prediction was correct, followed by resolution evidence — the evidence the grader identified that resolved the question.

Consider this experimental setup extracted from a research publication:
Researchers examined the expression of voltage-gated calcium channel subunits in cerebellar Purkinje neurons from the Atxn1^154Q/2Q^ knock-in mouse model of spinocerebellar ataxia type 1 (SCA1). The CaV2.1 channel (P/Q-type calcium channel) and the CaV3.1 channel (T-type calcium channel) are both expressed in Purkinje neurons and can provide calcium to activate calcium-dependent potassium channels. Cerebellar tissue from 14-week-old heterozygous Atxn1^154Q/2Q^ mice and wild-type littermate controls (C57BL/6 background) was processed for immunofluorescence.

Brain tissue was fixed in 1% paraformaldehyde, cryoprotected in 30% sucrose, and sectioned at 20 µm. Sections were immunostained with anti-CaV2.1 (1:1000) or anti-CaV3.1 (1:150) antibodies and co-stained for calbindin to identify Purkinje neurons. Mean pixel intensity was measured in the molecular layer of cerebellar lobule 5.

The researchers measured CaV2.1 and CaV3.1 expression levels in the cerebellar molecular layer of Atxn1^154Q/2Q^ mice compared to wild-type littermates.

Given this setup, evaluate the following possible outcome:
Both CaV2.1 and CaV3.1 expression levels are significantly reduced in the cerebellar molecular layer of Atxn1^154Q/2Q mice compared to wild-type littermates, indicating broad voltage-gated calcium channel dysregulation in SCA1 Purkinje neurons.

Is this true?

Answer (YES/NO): NO